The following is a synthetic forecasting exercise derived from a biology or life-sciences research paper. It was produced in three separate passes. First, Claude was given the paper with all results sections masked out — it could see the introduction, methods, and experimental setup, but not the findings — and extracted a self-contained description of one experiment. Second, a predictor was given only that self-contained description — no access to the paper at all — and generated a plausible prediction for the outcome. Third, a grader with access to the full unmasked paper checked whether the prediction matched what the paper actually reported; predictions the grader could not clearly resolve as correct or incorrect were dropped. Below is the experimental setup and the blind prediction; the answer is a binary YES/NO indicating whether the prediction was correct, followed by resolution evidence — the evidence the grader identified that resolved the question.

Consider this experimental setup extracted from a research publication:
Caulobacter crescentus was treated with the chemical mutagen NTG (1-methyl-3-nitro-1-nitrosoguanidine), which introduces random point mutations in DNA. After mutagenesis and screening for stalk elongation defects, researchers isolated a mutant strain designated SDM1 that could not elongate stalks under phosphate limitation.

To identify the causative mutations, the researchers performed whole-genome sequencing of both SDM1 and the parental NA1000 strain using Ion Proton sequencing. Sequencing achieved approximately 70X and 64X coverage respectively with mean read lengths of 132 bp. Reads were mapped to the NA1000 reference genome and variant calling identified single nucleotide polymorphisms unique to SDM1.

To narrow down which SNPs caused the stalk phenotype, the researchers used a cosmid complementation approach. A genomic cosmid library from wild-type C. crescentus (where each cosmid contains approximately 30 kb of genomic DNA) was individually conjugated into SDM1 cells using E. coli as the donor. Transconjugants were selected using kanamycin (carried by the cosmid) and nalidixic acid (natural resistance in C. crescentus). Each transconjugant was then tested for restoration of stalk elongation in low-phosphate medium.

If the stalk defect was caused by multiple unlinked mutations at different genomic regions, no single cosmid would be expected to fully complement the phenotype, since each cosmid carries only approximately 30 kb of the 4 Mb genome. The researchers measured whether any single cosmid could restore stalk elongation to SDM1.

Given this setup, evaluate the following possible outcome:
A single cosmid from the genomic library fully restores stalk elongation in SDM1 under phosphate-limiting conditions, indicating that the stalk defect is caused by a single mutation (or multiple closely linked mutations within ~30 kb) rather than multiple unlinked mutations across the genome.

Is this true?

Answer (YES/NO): YES